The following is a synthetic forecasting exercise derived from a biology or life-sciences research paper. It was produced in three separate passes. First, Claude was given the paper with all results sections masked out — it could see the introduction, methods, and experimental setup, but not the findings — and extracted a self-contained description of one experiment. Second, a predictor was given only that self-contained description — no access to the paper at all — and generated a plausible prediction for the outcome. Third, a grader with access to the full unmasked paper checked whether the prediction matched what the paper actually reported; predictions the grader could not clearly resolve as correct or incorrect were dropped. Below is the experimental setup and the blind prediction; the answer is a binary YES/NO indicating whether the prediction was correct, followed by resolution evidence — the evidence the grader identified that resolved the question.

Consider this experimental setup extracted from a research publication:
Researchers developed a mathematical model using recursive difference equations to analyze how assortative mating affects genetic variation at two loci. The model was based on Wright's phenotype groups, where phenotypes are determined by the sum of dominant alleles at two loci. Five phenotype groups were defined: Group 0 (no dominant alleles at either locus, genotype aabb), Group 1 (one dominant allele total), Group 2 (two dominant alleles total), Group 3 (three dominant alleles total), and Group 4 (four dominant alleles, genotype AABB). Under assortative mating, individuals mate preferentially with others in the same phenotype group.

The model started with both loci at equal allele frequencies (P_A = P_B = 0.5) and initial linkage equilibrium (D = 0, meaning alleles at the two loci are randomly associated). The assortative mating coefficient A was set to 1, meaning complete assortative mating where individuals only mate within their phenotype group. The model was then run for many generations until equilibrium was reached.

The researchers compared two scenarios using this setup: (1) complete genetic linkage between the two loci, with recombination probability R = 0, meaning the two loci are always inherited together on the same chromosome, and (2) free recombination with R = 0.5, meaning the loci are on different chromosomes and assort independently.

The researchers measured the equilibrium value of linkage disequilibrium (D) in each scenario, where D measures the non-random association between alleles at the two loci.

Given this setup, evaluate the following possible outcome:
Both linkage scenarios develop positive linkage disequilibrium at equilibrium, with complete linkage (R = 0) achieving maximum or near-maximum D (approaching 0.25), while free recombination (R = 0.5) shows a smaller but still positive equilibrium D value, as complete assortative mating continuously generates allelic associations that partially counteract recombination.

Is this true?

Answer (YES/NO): NO